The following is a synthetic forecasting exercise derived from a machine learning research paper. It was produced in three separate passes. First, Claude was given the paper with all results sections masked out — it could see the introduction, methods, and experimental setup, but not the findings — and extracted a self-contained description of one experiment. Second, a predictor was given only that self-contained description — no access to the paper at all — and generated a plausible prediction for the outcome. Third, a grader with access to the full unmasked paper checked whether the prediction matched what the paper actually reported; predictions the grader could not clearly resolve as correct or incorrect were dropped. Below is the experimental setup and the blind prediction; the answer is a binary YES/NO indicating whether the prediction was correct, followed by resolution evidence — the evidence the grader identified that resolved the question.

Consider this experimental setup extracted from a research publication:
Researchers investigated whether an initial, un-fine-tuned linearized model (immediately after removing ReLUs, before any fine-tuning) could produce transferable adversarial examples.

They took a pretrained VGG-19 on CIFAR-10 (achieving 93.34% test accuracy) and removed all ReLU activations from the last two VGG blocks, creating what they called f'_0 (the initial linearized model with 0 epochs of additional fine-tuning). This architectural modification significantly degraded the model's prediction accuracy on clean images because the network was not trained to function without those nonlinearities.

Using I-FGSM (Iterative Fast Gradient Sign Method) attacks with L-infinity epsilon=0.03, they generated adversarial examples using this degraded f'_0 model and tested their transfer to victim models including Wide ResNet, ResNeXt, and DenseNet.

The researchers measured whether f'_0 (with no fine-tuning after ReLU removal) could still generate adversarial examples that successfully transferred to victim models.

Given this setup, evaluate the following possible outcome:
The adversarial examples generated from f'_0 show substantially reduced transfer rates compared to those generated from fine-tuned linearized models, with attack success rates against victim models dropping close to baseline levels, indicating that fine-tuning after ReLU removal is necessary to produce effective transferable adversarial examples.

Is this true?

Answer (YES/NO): NO